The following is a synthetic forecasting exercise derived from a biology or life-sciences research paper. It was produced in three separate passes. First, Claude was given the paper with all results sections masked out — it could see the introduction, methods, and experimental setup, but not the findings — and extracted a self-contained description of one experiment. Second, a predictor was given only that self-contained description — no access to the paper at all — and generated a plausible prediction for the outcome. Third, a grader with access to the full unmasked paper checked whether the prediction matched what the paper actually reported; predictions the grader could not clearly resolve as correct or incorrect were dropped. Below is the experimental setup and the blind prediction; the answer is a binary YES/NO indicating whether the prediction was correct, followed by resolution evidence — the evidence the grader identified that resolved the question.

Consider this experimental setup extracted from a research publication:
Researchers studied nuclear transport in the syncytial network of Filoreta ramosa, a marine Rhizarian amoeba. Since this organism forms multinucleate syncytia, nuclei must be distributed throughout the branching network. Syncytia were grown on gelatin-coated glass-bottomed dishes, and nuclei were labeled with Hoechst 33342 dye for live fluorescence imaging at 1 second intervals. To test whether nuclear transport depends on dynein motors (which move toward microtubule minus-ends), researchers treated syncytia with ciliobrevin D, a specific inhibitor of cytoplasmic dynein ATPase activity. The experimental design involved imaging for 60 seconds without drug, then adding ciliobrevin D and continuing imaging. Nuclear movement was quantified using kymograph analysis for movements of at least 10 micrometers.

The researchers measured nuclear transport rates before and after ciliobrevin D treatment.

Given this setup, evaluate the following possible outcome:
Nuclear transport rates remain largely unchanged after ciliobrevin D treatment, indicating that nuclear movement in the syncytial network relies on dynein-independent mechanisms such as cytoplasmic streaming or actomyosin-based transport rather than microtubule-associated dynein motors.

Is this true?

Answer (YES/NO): NO